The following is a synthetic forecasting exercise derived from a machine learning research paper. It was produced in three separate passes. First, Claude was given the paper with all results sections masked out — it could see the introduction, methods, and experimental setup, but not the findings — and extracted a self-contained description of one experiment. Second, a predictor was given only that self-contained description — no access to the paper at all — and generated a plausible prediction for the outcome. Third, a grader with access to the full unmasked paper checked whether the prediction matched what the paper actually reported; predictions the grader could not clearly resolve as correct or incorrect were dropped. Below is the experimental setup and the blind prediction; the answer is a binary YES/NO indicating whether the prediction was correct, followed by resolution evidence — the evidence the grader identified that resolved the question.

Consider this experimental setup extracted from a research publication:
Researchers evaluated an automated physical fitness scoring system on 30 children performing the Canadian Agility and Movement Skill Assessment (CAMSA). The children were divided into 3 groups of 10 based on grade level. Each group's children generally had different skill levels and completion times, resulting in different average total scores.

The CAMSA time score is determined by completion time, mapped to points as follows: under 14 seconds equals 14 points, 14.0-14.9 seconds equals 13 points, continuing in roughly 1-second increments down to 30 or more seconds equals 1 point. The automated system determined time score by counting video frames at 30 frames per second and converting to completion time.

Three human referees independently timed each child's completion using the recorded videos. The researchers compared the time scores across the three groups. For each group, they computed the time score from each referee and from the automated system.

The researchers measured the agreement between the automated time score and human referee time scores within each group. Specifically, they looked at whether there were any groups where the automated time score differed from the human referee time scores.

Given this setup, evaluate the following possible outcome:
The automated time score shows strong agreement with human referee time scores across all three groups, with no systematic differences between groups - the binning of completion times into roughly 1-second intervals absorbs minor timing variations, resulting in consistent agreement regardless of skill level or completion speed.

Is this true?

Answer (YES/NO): NO